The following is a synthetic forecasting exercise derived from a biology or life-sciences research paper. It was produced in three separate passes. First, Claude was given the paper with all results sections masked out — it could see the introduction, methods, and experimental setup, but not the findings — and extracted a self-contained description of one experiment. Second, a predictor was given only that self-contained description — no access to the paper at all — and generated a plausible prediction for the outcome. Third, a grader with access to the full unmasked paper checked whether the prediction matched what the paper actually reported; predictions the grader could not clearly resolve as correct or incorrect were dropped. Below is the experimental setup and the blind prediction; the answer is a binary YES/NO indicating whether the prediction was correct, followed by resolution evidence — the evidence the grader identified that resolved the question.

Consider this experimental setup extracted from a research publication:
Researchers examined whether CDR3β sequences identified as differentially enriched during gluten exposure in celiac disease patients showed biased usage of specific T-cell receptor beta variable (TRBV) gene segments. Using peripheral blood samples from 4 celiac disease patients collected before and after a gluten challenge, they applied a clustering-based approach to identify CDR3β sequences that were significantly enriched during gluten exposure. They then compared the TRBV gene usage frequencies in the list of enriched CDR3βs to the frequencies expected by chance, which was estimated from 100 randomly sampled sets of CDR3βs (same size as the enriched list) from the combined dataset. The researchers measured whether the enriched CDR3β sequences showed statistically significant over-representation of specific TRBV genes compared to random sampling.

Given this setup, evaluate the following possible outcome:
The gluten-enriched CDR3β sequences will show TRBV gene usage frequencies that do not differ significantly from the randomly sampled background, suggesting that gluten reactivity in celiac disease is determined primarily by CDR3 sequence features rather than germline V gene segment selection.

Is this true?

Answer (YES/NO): NO